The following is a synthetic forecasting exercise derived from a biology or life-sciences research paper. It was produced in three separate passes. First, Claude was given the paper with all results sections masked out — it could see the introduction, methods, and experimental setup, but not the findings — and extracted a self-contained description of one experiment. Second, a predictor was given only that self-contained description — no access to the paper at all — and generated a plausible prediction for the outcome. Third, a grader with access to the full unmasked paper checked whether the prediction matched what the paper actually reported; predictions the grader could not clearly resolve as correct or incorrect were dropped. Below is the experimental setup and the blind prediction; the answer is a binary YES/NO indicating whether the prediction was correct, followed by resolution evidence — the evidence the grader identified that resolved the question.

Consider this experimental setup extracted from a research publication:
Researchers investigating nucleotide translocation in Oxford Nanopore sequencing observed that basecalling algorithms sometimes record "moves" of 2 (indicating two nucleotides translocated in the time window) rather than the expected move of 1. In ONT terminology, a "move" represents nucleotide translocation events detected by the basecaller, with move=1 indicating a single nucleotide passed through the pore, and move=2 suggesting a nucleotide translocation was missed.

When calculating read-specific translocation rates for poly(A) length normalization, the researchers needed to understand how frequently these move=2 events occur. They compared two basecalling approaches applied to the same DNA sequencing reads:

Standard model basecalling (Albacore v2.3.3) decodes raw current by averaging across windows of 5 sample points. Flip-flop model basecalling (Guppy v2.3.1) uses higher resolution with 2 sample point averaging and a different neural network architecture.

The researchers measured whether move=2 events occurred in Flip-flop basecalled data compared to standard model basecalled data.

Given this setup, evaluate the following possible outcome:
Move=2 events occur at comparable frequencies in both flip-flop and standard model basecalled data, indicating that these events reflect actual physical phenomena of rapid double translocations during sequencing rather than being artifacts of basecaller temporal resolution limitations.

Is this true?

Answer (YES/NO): NO